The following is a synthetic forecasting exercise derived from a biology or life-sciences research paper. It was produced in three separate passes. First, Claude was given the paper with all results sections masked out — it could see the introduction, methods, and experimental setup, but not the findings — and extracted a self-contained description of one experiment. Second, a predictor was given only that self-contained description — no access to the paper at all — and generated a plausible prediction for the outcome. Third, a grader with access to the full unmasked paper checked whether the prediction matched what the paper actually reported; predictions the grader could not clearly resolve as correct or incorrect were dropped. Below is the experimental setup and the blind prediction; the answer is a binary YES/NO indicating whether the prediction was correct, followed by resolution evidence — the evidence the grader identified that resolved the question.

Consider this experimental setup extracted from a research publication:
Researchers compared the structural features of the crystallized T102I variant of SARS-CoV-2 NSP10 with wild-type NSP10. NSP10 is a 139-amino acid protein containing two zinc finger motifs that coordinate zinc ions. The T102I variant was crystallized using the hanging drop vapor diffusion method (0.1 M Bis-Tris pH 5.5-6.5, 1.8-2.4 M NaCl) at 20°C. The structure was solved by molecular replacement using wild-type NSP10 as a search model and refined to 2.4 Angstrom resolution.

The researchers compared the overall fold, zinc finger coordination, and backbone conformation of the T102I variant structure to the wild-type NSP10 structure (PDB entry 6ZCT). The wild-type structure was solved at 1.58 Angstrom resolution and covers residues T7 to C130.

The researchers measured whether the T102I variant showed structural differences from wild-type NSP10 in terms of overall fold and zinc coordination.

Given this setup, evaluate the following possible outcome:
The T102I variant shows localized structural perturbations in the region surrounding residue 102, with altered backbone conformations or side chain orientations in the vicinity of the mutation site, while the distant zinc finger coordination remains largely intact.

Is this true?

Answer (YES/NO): NO